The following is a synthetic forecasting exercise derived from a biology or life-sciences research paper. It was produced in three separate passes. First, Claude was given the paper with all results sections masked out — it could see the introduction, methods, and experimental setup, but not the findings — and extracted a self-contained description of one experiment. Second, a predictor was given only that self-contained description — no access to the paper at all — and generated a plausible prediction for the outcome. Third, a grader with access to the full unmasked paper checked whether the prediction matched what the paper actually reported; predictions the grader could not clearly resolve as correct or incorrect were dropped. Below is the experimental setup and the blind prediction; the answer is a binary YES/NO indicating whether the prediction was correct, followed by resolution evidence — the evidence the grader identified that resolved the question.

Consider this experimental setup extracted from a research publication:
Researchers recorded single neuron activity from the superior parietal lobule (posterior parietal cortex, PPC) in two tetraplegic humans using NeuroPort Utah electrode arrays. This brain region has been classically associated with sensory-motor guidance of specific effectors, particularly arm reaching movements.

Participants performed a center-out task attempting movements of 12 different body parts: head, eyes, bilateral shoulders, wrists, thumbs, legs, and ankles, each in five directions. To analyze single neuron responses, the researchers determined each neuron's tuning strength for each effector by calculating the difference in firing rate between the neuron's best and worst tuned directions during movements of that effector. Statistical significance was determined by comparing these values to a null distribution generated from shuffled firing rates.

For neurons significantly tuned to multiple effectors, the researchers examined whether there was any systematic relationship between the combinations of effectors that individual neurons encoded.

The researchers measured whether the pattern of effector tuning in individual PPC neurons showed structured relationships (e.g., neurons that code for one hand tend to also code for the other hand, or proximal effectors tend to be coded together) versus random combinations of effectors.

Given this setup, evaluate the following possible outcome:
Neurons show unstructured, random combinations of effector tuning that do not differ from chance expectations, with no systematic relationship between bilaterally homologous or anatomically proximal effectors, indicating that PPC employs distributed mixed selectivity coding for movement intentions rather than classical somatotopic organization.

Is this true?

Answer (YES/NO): YES